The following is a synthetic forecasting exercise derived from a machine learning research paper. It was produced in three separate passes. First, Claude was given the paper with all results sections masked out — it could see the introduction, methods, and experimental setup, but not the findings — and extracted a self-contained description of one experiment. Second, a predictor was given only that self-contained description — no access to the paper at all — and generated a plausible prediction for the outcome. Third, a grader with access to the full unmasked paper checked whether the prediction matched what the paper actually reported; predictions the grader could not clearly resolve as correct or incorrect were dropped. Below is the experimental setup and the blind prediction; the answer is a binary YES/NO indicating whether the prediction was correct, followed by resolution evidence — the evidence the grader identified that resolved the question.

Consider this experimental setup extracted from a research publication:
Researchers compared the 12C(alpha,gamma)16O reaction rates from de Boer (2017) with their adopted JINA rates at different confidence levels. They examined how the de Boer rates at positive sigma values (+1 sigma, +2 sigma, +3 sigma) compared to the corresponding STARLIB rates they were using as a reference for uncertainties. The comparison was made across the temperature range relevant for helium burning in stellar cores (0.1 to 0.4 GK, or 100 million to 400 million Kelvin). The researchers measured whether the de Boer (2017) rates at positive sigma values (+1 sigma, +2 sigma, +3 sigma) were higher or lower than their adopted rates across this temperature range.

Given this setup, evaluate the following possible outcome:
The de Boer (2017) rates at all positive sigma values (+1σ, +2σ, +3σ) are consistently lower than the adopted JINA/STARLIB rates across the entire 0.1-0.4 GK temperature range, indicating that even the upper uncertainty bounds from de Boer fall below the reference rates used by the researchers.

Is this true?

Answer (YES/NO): NO